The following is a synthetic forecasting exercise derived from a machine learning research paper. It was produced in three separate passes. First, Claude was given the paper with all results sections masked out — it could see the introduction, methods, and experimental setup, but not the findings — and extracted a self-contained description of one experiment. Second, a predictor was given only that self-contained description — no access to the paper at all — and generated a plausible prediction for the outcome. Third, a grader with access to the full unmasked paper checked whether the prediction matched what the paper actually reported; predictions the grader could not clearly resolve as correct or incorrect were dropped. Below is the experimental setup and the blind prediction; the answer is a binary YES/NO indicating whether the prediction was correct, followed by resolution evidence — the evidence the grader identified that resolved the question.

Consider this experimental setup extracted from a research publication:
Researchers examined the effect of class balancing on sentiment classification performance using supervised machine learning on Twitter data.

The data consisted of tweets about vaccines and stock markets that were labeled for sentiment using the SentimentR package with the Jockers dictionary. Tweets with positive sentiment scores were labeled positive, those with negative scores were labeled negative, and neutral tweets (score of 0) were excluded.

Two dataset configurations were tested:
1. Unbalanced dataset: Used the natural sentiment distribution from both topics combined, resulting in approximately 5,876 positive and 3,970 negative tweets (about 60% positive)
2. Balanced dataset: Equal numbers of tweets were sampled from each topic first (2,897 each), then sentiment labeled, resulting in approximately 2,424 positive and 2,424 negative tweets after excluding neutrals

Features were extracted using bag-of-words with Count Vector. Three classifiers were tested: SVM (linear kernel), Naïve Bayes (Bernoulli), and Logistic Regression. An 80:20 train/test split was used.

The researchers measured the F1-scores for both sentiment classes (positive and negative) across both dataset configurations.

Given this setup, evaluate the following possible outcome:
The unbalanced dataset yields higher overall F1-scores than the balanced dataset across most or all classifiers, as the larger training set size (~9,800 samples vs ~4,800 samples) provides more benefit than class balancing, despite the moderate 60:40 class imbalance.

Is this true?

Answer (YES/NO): YES